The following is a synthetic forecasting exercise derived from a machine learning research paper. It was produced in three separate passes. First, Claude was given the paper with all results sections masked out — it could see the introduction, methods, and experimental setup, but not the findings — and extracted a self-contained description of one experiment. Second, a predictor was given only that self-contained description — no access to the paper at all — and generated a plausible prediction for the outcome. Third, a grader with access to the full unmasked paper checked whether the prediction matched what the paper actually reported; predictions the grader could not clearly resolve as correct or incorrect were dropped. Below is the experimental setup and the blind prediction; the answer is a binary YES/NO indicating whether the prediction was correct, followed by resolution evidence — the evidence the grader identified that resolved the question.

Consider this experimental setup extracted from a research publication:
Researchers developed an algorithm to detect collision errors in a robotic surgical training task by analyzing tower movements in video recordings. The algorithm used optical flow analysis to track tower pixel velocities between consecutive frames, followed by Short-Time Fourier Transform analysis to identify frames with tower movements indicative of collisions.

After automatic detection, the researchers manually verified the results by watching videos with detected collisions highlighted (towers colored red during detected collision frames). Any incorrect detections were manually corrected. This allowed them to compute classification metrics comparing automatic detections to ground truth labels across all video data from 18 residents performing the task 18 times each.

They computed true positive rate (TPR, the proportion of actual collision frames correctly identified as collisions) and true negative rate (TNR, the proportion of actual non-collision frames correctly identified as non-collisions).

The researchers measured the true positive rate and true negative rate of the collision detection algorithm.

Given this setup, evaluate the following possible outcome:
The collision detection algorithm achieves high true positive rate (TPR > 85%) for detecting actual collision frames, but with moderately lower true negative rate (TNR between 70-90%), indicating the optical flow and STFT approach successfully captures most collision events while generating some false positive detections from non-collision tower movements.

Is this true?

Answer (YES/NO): NO